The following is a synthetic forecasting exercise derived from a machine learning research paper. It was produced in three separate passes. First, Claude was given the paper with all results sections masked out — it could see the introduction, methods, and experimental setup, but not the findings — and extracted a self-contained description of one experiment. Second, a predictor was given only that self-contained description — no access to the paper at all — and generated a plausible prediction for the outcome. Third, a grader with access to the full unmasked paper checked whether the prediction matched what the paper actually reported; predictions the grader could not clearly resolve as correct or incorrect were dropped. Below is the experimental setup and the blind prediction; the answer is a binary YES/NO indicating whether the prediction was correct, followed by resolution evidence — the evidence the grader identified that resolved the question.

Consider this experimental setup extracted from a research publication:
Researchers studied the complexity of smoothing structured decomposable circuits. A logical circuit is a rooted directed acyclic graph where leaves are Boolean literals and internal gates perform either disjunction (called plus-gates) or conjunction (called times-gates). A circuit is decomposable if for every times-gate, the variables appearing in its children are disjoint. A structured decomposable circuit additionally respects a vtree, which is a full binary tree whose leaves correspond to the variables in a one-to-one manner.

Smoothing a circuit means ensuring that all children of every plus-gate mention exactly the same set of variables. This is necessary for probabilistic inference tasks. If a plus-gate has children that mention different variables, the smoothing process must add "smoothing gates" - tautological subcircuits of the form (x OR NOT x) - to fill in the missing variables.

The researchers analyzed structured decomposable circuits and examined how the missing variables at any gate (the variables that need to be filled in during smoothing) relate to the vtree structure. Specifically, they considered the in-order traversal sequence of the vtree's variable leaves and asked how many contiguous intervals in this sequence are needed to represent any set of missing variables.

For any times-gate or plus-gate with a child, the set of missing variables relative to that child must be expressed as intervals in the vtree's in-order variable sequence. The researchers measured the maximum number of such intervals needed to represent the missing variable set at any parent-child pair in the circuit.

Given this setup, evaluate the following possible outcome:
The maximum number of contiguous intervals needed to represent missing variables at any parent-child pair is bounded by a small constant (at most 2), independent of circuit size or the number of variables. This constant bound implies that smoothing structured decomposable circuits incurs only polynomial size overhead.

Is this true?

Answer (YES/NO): YES